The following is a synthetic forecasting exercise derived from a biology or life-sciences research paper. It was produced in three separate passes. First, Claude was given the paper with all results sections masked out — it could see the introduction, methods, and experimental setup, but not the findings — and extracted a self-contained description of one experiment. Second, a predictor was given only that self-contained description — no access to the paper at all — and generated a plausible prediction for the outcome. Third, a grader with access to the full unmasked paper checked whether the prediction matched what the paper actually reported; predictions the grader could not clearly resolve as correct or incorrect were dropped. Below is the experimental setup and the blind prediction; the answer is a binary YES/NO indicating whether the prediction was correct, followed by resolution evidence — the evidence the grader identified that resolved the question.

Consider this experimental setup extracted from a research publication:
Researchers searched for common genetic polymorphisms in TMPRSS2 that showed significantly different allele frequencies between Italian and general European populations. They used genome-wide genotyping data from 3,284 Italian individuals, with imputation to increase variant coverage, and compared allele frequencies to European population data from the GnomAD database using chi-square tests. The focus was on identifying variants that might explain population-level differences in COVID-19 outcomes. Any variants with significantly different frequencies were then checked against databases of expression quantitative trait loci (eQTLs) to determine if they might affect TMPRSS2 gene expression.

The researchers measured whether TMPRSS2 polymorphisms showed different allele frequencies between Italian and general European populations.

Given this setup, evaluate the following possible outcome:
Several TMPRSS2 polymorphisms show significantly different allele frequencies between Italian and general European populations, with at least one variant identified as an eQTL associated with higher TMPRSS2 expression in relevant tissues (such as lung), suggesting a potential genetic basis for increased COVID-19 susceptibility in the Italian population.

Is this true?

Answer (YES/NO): NO